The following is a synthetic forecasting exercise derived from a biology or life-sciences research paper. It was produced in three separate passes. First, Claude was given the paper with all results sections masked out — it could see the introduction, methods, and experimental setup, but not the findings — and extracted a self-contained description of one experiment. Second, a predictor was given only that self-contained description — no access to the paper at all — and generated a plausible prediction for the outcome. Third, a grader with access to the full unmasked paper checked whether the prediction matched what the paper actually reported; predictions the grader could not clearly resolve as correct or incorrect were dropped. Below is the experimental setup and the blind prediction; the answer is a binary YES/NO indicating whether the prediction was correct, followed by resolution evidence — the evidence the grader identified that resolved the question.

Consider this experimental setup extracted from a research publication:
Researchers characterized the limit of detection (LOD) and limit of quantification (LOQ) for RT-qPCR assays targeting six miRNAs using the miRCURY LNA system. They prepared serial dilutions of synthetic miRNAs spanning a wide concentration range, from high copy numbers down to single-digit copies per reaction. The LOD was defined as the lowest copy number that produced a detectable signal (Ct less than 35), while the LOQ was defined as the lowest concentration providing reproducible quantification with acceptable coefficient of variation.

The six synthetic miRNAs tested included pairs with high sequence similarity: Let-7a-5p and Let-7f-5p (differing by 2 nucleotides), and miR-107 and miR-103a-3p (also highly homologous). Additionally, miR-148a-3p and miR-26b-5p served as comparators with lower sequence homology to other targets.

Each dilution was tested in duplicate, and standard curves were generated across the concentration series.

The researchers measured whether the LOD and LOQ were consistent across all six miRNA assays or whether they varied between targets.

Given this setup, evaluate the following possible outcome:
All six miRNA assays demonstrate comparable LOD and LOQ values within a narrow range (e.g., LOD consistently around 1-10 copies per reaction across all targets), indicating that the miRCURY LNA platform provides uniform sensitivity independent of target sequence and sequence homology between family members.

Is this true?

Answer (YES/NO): NO